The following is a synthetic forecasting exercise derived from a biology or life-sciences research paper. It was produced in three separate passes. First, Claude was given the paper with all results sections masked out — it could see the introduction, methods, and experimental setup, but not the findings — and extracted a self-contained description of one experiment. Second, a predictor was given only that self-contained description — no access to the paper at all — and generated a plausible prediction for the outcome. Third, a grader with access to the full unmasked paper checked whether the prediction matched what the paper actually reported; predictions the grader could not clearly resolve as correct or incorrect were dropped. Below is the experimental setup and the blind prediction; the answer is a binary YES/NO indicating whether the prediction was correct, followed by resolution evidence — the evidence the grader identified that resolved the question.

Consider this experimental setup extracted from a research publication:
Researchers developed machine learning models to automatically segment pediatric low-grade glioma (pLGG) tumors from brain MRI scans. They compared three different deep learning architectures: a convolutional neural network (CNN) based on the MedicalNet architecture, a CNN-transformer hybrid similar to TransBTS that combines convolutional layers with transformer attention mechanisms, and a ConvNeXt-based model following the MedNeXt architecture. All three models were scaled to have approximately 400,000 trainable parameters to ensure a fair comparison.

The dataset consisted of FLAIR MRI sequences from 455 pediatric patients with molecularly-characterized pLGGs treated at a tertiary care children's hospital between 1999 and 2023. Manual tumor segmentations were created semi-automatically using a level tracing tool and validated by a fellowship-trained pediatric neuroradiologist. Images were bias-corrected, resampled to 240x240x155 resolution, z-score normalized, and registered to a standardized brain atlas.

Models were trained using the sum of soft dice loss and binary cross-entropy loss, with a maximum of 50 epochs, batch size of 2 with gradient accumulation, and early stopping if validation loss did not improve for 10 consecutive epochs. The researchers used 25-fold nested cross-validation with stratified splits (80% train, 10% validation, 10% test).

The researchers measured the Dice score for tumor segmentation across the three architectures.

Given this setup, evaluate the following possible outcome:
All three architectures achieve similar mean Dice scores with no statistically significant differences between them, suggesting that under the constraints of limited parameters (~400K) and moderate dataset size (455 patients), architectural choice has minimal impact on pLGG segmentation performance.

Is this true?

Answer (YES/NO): NO